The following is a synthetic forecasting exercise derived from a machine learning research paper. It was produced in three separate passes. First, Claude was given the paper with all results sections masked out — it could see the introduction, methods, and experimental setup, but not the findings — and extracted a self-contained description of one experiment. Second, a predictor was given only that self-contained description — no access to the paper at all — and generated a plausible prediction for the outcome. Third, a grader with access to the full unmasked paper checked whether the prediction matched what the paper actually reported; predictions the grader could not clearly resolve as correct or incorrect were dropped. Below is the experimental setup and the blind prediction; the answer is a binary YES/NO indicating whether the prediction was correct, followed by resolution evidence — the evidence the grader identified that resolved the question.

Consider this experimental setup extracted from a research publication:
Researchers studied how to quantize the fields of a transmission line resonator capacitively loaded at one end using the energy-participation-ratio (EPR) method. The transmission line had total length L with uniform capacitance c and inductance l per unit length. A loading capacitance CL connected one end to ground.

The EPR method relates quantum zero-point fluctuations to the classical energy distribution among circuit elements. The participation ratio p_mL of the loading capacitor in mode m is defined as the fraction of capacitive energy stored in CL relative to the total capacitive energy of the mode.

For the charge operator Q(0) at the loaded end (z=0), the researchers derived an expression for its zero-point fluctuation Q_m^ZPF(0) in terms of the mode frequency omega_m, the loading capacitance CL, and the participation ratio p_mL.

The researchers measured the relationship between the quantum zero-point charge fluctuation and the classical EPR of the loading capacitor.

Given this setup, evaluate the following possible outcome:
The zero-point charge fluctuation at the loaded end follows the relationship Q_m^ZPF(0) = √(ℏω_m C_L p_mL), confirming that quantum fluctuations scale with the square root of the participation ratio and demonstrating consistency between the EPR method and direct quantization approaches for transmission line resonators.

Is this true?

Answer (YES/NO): NO